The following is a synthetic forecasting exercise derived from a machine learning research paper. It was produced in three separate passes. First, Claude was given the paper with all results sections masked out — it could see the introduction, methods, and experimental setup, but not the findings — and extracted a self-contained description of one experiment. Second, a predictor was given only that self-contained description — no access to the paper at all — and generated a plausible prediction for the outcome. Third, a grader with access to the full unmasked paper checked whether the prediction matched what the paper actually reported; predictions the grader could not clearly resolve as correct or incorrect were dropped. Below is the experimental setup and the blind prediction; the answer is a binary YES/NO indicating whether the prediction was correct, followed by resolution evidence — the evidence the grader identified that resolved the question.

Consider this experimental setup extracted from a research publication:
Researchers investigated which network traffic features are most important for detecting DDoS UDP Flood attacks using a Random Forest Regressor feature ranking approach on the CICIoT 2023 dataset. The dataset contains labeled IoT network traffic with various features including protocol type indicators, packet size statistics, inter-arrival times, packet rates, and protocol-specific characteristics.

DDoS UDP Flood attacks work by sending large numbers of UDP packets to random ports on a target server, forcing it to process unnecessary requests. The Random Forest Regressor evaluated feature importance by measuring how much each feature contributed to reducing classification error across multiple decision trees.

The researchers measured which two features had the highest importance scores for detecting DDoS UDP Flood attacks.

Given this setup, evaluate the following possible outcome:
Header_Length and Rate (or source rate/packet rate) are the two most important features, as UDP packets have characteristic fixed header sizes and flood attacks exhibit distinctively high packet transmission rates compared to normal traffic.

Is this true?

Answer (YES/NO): NO